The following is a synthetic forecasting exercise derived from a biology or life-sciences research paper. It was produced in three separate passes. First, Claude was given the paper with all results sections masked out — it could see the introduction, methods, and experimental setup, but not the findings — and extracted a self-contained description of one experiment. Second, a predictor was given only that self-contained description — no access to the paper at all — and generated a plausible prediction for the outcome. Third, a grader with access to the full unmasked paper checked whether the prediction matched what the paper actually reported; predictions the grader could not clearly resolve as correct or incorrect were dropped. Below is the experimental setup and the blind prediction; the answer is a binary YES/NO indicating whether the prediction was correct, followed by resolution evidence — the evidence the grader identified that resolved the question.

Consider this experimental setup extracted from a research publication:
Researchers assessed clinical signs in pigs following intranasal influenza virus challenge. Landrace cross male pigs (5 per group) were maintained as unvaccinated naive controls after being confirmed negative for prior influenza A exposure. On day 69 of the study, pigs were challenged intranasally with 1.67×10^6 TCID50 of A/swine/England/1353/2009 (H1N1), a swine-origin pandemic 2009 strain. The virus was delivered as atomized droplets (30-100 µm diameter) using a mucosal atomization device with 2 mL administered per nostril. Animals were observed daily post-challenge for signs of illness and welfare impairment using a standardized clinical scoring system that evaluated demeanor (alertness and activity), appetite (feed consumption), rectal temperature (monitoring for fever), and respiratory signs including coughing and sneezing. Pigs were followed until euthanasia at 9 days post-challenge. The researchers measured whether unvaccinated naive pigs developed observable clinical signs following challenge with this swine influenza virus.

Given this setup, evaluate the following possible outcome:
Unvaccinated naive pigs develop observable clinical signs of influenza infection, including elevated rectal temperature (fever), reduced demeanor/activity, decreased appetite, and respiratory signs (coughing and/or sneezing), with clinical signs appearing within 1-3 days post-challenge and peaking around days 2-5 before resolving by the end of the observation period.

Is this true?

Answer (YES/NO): NO